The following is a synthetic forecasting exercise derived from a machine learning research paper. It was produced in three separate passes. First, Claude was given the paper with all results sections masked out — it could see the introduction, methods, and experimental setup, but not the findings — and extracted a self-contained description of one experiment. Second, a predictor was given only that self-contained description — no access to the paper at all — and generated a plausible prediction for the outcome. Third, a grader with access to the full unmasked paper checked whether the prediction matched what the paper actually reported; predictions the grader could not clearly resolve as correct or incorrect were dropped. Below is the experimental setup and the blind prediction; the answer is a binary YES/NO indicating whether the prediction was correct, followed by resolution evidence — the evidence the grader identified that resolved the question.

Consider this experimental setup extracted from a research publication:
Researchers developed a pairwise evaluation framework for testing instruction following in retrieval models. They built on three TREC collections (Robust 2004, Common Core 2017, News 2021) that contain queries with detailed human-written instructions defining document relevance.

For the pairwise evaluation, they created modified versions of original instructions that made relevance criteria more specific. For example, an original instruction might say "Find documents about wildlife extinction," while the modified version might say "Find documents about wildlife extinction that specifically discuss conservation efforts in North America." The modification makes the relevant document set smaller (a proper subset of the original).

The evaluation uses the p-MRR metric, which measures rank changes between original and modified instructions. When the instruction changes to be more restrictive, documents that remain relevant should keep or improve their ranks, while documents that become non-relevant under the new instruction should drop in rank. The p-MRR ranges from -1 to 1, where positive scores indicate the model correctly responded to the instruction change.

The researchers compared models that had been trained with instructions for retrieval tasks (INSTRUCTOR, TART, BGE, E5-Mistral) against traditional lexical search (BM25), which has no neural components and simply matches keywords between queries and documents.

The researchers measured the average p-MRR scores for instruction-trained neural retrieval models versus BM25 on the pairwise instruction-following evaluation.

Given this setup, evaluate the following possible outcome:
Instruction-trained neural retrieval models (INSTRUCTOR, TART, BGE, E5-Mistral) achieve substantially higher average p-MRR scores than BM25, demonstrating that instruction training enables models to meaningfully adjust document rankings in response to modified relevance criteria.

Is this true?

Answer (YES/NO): NO